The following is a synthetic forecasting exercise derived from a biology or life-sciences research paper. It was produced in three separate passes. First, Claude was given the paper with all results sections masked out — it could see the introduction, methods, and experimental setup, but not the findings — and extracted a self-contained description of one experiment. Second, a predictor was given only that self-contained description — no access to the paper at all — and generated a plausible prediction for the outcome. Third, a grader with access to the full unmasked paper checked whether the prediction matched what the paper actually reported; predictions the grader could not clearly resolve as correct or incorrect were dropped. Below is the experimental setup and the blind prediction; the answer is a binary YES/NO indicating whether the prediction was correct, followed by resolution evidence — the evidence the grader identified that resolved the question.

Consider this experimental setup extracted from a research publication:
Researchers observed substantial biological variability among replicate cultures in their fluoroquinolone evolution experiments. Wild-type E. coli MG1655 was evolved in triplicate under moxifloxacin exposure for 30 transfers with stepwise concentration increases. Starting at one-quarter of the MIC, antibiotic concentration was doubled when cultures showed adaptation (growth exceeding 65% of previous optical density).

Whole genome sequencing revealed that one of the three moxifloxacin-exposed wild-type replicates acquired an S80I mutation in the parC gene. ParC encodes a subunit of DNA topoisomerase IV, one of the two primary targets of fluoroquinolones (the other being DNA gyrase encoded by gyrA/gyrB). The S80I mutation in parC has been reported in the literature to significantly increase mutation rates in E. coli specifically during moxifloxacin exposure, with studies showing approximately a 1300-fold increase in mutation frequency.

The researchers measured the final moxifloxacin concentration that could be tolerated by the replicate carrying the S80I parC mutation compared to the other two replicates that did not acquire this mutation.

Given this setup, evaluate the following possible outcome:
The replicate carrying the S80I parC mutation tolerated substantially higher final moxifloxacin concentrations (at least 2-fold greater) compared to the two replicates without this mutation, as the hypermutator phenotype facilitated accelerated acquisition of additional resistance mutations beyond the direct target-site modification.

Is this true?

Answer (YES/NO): NO